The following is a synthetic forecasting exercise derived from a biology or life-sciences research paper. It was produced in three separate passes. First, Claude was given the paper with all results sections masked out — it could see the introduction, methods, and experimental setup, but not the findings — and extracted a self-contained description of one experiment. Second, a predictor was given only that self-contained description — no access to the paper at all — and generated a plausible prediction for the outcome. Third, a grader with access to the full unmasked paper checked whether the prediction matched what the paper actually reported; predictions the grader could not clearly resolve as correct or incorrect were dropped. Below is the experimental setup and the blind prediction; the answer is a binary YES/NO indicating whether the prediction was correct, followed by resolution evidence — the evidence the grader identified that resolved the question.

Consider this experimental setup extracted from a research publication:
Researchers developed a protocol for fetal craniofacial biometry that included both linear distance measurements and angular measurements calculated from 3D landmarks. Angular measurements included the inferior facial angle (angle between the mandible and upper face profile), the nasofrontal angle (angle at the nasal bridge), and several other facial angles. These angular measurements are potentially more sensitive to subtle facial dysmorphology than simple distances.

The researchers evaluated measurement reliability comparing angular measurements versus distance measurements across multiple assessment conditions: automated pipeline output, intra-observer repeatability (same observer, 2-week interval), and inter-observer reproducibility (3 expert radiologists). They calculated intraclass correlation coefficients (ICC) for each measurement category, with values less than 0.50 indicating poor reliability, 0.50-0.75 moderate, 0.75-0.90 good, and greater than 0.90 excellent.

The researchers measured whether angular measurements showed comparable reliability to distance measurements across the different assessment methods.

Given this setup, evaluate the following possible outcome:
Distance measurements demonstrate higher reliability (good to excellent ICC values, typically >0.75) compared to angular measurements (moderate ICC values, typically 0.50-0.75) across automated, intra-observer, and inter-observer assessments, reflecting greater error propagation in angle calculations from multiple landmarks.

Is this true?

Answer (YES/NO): NO